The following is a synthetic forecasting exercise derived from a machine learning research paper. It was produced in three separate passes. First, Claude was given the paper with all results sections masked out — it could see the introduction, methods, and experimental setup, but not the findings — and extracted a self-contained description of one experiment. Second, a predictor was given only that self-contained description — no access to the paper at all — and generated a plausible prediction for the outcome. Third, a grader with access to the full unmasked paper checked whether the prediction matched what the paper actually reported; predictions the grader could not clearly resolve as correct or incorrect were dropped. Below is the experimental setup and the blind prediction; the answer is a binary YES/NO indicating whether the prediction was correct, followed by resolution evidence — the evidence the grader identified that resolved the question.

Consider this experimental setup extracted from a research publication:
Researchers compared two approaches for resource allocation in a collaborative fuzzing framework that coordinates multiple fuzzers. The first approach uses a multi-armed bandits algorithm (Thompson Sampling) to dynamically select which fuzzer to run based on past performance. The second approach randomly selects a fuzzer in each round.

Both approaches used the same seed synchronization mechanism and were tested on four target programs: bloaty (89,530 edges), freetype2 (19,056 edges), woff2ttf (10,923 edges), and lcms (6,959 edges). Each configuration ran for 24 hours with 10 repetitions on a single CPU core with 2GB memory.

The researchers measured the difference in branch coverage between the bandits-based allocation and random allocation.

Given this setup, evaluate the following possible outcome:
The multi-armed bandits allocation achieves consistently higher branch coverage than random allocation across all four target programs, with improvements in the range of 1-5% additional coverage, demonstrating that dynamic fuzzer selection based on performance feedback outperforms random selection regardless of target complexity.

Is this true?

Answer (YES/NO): NO